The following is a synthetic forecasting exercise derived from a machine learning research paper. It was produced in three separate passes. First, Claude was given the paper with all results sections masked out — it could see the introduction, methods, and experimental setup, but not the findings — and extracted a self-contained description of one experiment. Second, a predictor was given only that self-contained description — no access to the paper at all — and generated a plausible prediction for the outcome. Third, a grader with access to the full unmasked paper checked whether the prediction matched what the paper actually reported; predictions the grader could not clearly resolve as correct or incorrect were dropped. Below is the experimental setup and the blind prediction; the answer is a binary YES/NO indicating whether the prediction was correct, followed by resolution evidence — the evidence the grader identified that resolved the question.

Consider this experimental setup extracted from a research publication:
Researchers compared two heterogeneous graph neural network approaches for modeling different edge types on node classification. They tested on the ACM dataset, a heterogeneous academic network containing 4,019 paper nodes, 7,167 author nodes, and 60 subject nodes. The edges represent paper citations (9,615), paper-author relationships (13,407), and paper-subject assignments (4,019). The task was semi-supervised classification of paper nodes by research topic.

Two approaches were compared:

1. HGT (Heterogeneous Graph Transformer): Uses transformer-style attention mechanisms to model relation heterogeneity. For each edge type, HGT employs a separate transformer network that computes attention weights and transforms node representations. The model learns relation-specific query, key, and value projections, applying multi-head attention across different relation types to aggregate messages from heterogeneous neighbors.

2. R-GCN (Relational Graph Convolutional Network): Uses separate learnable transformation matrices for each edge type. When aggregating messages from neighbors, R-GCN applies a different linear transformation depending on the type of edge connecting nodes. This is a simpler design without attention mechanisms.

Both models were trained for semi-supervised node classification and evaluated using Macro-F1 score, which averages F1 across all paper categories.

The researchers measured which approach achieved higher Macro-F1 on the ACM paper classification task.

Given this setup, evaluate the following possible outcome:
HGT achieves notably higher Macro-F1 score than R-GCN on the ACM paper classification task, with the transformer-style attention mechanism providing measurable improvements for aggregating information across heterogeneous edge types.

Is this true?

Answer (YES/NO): NO